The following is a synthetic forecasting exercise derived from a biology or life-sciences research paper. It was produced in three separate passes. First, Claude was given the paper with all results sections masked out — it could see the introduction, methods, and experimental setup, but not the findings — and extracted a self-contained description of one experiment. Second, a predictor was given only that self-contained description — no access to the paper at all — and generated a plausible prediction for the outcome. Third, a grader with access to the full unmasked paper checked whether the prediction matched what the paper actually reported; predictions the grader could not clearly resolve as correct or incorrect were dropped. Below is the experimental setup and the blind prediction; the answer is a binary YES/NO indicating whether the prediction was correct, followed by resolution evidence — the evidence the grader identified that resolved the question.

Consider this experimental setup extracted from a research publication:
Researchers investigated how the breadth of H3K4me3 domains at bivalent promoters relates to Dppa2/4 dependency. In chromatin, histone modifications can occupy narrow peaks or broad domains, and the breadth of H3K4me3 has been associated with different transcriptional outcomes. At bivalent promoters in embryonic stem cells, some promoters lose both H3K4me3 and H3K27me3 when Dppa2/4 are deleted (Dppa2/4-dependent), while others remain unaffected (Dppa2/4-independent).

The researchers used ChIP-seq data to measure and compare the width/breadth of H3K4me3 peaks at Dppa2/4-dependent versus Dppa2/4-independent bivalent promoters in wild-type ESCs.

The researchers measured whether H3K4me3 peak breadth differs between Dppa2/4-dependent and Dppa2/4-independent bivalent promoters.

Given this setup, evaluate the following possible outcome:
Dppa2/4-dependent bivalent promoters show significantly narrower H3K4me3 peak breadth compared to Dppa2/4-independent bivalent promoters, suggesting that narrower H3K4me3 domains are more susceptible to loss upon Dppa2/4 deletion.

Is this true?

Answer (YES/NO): YES